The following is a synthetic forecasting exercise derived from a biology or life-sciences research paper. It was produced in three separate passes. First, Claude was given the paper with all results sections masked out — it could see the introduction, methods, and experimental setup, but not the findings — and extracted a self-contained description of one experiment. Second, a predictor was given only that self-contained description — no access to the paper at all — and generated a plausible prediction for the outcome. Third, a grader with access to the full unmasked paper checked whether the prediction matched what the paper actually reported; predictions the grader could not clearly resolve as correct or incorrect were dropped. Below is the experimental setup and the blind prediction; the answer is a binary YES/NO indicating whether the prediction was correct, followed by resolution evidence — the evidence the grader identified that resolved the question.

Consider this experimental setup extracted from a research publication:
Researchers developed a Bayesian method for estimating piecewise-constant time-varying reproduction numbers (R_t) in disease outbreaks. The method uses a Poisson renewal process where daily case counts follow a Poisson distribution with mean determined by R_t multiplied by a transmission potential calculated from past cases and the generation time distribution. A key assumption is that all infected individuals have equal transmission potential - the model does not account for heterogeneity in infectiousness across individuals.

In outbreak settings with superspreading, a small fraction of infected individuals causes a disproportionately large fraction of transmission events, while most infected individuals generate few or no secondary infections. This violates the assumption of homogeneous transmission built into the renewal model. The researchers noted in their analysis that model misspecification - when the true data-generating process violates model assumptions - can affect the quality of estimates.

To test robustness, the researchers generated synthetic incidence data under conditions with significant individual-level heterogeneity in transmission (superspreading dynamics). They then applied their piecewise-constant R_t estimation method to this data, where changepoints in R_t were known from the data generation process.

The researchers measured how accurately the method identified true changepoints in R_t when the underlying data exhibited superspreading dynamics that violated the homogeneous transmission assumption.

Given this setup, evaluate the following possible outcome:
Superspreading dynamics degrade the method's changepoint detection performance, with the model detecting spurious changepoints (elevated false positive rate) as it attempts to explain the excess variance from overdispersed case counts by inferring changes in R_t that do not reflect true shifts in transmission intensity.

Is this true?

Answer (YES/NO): YES